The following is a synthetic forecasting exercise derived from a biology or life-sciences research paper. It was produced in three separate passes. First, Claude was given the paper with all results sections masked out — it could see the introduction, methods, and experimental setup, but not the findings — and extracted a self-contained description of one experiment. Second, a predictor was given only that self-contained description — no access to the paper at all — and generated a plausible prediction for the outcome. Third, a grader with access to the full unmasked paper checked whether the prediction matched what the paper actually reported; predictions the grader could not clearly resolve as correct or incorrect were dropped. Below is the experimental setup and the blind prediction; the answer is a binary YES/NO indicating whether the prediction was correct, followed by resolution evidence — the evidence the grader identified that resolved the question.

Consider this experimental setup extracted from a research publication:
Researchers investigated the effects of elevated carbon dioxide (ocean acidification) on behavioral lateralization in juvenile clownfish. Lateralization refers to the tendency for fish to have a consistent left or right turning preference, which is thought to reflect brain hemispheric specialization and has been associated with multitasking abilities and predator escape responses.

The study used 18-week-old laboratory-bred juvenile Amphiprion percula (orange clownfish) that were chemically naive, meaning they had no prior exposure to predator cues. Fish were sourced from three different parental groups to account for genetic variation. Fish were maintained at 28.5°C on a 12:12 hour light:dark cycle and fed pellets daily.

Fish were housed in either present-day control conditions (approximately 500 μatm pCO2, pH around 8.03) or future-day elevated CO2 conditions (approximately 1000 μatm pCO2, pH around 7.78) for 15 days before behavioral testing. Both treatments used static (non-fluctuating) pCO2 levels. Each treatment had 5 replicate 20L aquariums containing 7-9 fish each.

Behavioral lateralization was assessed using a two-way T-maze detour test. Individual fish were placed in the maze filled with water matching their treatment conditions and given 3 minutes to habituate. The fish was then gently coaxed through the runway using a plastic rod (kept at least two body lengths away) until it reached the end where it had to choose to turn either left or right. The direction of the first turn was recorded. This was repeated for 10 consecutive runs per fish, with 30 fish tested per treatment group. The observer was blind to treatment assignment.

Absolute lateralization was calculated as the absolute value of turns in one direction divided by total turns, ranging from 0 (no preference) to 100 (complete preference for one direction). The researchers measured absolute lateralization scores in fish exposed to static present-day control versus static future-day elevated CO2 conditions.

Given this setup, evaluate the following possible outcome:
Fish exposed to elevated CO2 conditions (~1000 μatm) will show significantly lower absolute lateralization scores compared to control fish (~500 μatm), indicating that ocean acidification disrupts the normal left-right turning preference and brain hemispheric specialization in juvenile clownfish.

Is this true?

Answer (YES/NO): YES